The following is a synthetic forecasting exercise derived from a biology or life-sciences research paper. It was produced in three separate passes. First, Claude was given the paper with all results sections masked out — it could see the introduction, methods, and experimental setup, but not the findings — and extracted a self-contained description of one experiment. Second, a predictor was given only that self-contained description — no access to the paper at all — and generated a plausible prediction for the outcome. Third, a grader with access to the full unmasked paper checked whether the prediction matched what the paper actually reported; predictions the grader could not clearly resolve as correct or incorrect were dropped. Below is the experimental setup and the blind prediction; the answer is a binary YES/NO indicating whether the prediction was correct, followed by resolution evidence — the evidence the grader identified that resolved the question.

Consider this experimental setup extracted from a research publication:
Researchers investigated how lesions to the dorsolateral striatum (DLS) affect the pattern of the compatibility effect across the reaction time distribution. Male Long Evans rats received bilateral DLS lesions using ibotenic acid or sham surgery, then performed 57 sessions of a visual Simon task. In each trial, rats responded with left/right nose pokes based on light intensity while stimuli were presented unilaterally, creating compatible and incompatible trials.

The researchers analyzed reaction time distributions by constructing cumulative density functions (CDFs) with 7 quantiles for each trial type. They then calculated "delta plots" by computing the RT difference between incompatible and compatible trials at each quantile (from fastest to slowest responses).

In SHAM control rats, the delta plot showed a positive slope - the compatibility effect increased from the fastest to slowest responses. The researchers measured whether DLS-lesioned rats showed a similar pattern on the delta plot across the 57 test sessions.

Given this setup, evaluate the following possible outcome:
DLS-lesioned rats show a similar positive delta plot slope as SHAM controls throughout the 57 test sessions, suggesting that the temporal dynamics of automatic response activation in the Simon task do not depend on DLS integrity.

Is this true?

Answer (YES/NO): YES